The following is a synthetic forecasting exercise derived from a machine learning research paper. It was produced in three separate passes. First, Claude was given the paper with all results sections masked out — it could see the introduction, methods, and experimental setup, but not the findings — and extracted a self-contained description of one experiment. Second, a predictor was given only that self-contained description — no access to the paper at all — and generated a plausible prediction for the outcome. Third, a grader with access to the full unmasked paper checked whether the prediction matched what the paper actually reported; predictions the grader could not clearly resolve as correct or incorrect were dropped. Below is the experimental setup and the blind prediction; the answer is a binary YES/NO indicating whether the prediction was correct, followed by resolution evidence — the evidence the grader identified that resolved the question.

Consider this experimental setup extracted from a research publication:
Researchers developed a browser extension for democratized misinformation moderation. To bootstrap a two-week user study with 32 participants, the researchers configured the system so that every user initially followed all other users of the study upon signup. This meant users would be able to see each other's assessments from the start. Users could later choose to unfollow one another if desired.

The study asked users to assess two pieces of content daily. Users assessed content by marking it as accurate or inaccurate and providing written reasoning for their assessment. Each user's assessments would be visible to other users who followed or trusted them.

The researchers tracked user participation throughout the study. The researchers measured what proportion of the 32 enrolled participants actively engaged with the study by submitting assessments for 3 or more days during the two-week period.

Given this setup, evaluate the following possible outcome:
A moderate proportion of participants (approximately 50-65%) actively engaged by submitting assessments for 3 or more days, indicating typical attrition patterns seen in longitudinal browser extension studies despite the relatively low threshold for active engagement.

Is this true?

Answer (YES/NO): NO